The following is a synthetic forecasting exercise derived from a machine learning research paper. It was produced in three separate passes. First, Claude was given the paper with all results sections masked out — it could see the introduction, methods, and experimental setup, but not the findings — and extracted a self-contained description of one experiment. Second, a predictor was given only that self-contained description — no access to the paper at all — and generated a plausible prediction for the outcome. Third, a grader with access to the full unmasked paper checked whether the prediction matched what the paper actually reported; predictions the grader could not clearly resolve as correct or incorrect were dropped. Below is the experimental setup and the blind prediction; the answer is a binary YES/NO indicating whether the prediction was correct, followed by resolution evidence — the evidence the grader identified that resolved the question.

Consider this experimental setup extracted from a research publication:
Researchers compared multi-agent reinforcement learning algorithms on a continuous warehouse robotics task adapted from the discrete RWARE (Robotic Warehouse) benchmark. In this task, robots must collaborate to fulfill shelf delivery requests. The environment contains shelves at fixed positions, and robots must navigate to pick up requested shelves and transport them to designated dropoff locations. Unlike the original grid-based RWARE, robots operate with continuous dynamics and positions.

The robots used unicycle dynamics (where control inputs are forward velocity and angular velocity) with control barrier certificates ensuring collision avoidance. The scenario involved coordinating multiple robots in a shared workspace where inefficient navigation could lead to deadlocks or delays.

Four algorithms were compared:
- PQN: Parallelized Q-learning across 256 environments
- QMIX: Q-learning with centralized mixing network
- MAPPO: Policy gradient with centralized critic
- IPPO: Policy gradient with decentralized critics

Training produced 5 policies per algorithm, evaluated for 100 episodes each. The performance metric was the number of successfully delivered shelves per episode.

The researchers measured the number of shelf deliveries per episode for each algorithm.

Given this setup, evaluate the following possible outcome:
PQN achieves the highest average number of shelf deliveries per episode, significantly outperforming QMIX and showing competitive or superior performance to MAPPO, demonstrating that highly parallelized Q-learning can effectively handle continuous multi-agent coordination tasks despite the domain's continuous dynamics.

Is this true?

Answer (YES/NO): YES